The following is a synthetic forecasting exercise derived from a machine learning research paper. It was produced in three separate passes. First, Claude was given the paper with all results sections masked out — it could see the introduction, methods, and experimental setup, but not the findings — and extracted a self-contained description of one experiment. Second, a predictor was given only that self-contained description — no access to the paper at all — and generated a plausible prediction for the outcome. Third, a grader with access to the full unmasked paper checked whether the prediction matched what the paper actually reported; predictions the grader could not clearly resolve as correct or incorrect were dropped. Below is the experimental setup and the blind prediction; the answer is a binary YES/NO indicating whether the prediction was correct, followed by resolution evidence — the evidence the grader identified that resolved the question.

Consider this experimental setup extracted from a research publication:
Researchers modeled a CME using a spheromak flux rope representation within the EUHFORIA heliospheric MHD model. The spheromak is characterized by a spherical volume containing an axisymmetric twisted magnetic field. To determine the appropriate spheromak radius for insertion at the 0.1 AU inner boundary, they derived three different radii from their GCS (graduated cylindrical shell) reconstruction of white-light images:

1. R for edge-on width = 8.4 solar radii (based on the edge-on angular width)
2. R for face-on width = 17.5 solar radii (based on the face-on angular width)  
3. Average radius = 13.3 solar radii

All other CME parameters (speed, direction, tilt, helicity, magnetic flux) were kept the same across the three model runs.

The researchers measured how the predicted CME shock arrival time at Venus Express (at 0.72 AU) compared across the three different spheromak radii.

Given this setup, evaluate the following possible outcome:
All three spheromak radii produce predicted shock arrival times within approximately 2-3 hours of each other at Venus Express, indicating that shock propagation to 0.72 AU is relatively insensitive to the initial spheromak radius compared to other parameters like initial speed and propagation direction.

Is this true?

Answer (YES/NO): NO